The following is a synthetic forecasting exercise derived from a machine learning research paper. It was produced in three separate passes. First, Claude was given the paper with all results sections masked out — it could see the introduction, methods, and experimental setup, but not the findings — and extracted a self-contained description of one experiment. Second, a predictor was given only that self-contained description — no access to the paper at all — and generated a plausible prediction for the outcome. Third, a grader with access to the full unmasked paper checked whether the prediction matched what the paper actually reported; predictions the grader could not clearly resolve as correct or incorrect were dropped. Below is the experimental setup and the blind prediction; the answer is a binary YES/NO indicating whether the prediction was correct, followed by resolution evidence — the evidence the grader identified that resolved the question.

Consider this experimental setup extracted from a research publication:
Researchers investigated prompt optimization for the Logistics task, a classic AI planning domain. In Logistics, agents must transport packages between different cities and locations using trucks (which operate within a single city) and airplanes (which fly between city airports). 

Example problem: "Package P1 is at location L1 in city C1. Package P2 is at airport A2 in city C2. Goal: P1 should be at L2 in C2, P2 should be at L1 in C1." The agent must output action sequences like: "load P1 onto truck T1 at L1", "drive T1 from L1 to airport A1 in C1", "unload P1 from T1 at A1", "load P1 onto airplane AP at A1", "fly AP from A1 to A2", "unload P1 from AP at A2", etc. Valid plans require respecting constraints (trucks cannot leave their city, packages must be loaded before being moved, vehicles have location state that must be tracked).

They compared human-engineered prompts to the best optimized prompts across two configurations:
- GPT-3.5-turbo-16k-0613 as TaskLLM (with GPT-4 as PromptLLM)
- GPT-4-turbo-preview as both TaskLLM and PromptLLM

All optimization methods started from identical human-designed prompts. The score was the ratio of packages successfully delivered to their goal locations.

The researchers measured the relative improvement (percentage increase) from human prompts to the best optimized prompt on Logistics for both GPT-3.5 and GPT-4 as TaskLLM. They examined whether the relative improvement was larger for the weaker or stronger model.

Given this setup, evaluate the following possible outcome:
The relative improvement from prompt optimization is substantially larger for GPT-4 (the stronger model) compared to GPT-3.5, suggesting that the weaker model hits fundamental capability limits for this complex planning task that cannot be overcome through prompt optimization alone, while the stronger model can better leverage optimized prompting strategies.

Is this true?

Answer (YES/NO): NO